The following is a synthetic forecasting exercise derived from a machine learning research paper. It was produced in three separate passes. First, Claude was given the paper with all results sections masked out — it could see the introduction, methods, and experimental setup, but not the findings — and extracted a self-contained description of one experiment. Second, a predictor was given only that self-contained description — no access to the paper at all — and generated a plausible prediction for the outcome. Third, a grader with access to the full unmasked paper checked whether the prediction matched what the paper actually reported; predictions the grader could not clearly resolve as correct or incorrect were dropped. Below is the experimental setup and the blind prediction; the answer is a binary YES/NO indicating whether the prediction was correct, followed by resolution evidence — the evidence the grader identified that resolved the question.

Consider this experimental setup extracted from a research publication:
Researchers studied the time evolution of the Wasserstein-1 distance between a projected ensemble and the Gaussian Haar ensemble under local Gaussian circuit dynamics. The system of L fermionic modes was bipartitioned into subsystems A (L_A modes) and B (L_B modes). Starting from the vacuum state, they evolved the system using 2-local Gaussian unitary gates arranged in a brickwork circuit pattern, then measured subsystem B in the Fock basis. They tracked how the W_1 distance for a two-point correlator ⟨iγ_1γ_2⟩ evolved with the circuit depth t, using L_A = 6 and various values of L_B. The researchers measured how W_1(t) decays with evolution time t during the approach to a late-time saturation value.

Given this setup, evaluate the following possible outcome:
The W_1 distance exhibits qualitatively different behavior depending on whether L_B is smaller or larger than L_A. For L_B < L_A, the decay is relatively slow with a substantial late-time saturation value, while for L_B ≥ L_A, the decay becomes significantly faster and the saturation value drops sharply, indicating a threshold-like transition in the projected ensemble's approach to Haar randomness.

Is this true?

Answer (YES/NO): NO